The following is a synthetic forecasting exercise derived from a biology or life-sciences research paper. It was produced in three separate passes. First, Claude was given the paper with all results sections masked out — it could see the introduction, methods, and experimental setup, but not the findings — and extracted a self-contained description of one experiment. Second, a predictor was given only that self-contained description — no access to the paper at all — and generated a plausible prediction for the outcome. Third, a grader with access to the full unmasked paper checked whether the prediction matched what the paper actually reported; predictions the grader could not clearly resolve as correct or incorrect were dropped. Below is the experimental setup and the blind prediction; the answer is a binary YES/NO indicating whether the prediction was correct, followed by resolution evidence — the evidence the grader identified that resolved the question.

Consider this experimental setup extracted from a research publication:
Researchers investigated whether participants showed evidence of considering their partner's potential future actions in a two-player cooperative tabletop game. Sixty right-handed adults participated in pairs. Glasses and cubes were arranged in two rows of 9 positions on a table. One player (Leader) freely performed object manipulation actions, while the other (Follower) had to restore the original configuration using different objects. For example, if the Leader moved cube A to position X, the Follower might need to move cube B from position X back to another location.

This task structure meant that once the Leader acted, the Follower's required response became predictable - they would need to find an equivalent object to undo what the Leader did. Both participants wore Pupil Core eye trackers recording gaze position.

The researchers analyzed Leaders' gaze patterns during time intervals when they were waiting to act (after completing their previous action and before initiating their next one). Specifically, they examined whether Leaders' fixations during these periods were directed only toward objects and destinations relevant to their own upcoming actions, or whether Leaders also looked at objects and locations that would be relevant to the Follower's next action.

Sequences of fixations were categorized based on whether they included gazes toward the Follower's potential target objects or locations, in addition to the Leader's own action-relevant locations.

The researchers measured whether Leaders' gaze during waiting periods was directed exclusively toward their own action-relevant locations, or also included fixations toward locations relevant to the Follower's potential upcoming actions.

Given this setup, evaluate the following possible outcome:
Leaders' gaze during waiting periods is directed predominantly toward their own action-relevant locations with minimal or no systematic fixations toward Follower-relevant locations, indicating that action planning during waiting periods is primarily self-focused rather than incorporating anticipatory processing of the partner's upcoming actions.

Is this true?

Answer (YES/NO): NO